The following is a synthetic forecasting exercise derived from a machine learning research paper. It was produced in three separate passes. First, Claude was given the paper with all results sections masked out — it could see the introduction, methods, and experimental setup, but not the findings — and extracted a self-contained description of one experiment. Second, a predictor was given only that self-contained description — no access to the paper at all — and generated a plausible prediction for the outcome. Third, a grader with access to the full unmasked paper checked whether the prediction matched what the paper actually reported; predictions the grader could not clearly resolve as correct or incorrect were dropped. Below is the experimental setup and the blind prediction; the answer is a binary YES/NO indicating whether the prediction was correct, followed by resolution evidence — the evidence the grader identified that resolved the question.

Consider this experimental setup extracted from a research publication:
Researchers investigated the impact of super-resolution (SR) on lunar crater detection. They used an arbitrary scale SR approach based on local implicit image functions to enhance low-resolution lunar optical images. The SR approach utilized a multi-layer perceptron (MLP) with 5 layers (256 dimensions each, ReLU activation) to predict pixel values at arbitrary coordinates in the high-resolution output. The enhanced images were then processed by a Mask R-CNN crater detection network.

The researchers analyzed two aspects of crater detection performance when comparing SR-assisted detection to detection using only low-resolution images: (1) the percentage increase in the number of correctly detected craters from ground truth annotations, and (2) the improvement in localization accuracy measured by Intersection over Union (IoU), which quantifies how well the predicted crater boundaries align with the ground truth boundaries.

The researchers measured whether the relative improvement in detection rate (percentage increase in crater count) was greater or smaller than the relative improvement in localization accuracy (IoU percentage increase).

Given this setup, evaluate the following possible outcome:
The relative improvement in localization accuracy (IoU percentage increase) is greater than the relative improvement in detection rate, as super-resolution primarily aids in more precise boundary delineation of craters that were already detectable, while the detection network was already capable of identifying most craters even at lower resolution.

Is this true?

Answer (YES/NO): NO